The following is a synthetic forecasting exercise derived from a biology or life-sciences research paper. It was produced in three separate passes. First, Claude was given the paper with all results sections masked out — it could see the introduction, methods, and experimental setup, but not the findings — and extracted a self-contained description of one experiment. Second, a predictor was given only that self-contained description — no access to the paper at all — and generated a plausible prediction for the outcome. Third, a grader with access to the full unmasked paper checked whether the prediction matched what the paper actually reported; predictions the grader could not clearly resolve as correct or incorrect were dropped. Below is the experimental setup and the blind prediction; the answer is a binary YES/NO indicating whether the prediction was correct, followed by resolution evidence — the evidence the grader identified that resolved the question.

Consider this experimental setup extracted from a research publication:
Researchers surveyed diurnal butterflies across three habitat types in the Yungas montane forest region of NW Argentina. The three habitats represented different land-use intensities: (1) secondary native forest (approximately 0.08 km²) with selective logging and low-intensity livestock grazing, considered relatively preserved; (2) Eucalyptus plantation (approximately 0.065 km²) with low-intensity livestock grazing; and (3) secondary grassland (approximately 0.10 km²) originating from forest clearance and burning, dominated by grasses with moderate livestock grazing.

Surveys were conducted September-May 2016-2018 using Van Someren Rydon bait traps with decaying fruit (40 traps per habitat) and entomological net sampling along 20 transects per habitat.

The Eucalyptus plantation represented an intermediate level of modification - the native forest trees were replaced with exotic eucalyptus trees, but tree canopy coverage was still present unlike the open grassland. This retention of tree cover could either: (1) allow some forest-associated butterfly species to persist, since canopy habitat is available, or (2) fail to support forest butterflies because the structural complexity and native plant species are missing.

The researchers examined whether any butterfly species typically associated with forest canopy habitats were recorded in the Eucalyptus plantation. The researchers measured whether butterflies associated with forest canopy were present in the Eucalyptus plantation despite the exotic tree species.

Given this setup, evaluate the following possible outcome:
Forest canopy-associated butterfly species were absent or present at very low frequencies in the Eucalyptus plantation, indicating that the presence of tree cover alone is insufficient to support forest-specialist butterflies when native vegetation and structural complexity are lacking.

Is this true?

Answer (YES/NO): NO